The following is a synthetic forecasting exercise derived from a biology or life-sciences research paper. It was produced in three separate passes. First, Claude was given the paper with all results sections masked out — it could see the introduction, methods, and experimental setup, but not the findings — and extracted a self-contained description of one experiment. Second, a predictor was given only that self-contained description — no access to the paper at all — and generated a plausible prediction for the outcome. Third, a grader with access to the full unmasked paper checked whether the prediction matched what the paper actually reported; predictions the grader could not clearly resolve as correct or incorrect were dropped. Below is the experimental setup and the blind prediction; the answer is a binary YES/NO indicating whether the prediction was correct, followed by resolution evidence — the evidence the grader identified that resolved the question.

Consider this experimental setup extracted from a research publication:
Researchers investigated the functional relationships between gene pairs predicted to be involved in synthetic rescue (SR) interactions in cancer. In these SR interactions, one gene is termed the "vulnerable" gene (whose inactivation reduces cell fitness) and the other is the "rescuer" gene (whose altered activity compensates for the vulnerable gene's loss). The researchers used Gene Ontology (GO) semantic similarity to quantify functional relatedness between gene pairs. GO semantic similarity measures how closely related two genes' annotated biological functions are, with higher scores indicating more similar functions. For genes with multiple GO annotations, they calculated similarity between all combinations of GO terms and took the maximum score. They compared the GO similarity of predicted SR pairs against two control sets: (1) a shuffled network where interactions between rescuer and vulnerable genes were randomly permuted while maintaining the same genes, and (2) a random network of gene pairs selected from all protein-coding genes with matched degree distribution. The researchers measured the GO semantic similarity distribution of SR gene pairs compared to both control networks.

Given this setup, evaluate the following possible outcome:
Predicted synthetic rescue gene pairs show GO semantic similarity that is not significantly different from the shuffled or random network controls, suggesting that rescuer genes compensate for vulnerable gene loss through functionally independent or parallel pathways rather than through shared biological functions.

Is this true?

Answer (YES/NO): NO